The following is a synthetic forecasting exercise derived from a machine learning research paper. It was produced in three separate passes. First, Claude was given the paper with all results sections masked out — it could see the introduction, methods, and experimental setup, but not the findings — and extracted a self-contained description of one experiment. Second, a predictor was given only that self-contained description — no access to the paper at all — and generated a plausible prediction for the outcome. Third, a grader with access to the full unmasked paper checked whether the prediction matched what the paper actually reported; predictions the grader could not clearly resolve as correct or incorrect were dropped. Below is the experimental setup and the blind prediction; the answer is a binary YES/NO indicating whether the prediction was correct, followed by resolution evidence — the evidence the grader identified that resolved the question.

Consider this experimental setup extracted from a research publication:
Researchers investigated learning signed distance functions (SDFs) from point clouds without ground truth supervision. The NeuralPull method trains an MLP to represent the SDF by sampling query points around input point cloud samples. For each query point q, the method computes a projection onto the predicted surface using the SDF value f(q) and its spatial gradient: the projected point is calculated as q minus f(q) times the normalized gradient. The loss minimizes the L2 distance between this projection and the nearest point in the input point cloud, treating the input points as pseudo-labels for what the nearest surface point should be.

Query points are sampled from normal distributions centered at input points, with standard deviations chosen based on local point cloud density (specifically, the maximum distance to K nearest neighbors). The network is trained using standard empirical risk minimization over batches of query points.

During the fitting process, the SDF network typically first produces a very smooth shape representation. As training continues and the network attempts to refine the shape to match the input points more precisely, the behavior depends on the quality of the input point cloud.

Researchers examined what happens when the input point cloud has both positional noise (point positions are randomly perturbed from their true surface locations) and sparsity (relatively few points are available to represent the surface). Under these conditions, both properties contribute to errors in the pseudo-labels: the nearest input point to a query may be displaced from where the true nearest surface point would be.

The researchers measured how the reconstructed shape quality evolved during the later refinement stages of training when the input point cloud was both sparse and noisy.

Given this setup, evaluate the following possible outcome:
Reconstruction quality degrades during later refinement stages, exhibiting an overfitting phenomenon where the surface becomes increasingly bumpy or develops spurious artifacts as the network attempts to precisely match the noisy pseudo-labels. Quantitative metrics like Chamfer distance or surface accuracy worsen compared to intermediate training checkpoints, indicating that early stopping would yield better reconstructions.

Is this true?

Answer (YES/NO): YES